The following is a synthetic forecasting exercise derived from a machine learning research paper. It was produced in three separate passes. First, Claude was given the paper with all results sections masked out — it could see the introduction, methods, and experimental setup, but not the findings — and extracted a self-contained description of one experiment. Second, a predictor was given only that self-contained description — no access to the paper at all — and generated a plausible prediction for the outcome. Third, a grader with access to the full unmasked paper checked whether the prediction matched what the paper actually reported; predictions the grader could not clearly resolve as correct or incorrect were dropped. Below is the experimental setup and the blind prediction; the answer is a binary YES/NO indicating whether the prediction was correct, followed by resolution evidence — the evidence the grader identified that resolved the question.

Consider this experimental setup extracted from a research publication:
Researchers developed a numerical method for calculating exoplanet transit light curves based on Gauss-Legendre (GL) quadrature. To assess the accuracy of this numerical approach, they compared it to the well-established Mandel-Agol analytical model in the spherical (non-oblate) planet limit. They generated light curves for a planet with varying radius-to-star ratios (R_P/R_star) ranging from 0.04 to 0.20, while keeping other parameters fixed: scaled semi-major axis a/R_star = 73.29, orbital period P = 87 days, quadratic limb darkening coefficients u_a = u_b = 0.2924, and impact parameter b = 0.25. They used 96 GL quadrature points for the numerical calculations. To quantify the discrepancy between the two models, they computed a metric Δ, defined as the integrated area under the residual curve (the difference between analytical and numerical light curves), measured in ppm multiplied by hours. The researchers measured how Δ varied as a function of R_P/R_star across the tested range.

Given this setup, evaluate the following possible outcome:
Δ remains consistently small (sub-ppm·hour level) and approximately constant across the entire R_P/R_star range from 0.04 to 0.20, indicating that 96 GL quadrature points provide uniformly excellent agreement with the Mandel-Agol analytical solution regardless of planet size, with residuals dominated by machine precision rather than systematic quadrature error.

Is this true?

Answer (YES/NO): NO